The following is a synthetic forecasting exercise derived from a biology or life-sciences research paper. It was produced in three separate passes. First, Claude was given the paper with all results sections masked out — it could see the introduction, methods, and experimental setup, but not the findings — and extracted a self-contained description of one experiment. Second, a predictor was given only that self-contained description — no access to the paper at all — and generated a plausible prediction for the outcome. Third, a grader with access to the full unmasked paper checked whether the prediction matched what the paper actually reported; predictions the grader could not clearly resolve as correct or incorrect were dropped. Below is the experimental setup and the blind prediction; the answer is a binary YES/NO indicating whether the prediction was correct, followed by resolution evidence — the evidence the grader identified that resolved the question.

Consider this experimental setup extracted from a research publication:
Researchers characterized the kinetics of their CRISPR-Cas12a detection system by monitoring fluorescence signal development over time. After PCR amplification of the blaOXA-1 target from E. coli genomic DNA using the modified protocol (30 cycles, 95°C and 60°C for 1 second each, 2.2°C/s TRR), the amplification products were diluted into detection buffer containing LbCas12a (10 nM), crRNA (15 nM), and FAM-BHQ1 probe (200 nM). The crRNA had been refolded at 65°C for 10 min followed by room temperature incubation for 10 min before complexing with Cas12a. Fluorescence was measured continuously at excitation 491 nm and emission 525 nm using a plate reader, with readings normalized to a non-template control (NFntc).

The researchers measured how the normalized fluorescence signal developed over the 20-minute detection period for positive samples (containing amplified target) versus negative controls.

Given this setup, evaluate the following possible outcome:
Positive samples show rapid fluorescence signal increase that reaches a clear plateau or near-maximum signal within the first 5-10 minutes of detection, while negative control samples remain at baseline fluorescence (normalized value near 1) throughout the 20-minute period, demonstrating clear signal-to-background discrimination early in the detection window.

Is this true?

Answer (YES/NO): NO